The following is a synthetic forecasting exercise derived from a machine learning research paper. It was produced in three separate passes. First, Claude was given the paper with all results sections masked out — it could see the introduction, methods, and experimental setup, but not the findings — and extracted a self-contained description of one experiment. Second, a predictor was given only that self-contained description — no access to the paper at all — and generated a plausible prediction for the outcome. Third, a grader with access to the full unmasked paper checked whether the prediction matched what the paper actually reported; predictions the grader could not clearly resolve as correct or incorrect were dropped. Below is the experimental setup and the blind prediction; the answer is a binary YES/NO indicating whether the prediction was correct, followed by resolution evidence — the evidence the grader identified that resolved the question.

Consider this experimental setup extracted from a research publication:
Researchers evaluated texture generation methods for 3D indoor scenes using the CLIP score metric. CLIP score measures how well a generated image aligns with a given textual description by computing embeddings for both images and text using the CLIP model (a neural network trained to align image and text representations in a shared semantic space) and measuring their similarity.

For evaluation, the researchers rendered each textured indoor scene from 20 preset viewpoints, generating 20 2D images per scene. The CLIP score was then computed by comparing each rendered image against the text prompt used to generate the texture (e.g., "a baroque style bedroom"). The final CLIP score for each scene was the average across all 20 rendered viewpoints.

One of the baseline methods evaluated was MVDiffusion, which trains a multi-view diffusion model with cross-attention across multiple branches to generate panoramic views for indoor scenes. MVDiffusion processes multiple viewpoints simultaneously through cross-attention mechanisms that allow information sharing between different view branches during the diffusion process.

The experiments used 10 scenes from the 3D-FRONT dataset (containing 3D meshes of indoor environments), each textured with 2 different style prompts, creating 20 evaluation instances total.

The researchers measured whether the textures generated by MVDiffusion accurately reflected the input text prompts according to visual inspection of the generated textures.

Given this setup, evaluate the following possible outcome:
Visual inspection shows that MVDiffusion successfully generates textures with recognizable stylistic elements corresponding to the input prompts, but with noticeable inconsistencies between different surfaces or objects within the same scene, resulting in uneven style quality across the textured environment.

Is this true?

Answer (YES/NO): NO